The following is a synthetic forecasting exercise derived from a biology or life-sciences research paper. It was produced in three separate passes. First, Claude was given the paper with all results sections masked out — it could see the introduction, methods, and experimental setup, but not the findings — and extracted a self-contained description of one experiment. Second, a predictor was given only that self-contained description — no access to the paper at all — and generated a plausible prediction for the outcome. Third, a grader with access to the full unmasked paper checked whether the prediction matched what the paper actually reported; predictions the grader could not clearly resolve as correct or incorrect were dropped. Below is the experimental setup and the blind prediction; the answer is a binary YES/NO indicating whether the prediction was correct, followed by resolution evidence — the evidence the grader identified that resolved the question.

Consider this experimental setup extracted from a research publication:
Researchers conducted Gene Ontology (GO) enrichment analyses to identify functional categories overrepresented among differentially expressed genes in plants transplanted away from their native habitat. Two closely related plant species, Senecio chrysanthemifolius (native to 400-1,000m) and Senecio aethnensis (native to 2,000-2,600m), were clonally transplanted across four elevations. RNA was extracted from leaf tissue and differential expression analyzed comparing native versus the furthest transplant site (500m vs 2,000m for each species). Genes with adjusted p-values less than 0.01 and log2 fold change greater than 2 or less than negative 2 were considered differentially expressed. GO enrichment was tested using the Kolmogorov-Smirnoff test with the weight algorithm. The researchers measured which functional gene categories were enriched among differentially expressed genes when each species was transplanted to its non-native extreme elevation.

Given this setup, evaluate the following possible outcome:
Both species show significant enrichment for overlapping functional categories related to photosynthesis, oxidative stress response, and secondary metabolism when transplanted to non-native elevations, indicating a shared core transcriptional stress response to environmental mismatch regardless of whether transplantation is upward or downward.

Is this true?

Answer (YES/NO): NO